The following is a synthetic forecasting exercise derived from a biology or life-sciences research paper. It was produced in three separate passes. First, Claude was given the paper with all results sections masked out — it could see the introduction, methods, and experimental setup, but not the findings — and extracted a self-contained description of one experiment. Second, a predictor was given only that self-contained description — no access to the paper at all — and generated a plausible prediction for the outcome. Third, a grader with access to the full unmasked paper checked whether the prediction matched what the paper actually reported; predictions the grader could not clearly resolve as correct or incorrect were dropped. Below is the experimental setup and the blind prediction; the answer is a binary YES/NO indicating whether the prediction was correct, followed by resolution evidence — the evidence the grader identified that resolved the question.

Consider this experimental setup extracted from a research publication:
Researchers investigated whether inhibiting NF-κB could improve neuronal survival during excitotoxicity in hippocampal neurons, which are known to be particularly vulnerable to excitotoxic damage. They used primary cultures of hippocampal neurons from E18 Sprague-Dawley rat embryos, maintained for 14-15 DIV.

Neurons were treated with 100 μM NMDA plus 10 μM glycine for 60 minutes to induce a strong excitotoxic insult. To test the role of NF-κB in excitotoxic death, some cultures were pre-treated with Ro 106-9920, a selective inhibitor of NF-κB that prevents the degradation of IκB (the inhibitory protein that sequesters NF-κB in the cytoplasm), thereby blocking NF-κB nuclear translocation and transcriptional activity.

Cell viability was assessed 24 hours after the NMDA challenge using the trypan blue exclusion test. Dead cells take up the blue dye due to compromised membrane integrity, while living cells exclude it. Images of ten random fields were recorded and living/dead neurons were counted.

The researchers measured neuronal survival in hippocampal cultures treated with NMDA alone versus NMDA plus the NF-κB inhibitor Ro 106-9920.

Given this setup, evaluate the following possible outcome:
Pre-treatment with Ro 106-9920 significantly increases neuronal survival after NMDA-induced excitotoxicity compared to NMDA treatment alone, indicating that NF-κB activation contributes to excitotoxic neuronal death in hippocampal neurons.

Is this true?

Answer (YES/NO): YES